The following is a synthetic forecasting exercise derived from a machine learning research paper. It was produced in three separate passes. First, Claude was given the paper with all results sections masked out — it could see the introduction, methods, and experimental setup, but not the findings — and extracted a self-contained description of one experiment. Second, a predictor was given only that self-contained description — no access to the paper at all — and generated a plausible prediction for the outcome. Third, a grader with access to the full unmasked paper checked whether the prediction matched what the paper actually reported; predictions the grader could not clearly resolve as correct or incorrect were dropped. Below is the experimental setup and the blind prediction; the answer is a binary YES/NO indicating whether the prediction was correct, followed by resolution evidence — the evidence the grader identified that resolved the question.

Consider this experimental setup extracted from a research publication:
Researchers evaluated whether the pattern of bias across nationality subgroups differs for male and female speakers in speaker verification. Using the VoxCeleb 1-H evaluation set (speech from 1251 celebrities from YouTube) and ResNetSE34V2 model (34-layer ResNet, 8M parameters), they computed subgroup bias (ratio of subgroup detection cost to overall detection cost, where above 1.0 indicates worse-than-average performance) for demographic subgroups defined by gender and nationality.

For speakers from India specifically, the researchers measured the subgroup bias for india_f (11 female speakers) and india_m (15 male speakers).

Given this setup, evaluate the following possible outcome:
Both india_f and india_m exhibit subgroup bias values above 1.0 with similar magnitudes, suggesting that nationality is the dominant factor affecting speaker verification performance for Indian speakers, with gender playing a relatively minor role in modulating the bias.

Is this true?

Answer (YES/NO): NO